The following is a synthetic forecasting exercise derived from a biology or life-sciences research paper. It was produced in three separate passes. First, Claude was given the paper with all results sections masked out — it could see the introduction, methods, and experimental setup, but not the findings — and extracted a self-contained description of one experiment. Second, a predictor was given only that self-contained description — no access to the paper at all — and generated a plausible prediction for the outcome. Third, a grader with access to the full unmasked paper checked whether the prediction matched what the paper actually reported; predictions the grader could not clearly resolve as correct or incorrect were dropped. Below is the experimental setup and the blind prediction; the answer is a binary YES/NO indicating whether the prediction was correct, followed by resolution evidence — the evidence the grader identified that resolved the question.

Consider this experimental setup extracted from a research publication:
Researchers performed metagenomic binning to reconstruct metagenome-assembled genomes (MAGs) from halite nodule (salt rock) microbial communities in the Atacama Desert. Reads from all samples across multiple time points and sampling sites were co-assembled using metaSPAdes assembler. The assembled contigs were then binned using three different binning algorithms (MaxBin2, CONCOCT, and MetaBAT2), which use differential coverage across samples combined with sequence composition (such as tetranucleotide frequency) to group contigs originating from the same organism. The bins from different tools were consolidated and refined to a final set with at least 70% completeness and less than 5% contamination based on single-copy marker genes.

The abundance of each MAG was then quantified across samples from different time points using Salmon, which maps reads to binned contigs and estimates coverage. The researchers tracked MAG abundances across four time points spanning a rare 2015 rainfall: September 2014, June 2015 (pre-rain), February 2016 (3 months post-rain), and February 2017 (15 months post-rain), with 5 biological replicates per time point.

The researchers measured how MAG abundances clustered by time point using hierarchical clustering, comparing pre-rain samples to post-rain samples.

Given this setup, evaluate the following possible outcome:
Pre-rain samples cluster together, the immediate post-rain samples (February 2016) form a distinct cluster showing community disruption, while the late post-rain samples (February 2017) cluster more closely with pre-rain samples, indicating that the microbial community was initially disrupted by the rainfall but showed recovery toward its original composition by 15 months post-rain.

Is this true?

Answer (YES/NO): NO